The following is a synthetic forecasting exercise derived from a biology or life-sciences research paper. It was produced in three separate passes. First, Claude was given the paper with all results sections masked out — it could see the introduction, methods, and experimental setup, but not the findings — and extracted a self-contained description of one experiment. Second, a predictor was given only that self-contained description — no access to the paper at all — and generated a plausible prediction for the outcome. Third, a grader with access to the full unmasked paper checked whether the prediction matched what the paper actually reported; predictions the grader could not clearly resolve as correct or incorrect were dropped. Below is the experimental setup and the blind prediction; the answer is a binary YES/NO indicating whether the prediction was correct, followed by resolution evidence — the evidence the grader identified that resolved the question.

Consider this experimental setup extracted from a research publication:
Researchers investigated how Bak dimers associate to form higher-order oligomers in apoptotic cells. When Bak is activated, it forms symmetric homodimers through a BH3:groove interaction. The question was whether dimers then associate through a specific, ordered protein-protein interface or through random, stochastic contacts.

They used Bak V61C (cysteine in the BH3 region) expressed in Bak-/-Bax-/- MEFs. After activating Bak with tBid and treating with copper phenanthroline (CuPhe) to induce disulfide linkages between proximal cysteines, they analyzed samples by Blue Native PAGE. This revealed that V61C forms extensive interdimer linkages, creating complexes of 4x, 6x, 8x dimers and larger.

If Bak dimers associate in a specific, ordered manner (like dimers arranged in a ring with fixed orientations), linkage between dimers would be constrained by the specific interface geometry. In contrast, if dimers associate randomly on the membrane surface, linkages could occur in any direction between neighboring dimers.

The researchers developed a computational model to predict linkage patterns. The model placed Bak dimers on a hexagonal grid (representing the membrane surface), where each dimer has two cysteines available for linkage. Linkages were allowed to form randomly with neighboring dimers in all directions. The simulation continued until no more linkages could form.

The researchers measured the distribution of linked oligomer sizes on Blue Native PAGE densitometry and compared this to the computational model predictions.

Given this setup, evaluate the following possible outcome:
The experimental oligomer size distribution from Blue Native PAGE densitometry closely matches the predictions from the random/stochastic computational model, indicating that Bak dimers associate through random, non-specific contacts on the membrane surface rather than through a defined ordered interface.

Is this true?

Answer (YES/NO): YES